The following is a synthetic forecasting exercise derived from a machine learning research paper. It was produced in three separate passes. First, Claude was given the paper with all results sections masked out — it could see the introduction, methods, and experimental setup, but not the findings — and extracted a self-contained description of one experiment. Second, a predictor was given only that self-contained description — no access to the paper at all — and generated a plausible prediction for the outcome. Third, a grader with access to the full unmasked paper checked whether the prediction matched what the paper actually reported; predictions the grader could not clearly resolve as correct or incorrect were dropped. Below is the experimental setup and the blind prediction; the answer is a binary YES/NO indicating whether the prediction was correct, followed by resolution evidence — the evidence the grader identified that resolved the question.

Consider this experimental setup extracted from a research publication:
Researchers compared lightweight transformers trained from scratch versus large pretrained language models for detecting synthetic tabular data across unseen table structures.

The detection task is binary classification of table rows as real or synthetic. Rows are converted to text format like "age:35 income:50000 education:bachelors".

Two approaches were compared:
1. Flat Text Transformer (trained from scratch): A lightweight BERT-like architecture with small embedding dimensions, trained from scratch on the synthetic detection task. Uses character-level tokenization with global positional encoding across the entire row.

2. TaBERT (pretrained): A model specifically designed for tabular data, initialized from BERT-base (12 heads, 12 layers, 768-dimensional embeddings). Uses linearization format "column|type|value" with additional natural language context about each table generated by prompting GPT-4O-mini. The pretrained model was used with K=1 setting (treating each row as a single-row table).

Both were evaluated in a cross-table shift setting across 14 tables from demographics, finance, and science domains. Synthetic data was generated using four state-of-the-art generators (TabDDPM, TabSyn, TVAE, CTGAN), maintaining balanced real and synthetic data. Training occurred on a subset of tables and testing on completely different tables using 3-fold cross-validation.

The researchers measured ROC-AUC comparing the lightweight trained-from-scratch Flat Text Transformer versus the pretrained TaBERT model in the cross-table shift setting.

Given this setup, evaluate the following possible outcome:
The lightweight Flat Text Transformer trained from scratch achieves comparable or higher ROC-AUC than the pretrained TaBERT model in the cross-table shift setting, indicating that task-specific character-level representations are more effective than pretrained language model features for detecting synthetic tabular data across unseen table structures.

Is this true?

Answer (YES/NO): YES